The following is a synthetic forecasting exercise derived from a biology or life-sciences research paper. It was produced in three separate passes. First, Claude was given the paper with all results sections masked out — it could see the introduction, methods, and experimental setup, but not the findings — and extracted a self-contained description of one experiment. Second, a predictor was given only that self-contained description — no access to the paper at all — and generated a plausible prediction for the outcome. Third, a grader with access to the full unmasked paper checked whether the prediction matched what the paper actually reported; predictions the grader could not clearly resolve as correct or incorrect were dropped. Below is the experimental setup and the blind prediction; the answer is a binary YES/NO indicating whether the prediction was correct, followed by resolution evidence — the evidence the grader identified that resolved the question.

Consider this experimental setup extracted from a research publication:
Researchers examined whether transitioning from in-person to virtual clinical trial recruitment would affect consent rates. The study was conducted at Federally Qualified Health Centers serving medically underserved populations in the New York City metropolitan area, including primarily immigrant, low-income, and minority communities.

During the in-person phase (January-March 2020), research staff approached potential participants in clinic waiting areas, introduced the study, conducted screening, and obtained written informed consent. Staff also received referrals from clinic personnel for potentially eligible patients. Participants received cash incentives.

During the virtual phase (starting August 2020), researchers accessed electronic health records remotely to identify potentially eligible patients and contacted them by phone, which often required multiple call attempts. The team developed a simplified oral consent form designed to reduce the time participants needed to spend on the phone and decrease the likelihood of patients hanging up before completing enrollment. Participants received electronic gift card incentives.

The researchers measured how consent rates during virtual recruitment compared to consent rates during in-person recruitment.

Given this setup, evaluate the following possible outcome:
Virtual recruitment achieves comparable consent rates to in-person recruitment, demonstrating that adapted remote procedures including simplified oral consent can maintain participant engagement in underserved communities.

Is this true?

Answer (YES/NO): YES